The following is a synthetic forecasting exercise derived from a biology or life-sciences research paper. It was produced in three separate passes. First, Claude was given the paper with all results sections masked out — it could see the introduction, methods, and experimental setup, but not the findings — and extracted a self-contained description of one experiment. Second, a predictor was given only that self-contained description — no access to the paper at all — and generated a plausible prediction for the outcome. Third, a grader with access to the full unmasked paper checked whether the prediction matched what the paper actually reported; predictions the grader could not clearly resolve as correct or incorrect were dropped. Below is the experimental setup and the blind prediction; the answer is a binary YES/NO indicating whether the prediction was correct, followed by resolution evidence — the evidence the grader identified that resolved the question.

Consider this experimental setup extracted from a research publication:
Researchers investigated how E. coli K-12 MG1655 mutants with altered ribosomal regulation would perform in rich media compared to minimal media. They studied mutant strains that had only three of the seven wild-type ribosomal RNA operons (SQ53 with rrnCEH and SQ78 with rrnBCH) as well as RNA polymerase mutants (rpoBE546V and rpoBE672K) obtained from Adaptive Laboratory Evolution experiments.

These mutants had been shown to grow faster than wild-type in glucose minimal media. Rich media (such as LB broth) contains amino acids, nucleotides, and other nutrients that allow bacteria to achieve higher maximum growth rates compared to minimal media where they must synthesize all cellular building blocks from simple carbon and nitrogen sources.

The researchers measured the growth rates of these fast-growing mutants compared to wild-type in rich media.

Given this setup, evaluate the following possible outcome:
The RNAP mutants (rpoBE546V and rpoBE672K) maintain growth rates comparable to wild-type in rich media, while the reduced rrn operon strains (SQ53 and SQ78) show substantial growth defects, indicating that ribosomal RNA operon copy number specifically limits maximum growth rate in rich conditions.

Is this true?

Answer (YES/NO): NO